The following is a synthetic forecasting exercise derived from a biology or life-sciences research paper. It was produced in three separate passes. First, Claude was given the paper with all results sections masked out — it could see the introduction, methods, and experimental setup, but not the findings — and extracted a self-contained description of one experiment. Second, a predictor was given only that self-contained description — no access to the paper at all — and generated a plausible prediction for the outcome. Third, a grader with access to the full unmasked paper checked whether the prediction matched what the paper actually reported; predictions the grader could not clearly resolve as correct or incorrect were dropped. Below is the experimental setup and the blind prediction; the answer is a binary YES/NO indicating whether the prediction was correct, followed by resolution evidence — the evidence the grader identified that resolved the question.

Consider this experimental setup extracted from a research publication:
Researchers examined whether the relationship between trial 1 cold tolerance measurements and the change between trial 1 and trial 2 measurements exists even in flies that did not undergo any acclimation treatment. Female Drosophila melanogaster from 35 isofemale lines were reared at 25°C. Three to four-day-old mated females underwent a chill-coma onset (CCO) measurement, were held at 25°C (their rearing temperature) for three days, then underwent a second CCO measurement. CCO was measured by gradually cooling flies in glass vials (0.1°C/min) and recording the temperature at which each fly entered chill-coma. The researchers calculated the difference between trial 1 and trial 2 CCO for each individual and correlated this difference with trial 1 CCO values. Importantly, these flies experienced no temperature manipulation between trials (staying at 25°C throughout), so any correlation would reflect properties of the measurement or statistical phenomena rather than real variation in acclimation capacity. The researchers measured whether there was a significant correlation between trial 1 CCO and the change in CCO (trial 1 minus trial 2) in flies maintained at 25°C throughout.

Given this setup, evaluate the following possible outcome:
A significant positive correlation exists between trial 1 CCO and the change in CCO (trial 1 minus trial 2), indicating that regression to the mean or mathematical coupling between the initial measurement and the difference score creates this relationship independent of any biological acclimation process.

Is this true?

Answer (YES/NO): YES